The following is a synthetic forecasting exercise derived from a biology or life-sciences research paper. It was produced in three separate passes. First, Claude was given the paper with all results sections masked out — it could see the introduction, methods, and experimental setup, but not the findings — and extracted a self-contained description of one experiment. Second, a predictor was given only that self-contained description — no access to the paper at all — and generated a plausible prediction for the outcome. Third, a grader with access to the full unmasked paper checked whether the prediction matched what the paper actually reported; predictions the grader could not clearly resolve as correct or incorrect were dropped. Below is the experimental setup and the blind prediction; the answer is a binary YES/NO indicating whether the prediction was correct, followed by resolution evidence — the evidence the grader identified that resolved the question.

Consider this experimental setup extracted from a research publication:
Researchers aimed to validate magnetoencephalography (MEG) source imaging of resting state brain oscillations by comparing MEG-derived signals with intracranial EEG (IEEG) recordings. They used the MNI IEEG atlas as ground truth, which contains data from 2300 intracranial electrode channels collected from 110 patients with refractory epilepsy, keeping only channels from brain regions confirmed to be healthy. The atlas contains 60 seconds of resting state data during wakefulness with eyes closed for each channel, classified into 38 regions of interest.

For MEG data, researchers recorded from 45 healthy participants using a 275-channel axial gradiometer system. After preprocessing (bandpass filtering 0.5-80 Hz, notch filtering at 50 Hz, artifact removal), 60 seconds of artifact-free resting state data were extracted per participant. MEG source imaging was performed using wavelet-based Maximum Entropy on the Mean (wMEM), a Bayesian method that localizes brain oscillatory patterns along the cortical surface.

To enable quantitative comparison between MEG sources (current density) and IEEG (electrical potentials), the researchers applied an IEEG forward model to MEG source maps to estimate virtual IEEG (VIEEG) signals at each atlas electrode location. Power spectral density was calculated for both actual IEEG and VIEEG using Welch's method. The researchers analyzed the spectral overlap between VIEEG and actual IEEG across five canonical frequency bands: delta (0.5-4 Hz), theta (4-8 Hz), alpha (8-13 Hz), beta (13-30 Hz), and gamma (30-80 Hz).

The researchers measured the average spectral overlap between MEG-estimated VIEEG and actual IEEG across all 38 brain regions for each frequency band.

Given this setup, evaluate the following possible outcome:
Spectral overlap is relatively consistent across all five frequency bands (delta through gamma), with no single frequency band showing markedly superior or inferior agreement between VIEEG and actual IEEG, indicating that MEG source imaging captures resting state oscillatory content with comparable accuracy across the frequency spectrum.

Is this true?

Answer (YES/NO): NO